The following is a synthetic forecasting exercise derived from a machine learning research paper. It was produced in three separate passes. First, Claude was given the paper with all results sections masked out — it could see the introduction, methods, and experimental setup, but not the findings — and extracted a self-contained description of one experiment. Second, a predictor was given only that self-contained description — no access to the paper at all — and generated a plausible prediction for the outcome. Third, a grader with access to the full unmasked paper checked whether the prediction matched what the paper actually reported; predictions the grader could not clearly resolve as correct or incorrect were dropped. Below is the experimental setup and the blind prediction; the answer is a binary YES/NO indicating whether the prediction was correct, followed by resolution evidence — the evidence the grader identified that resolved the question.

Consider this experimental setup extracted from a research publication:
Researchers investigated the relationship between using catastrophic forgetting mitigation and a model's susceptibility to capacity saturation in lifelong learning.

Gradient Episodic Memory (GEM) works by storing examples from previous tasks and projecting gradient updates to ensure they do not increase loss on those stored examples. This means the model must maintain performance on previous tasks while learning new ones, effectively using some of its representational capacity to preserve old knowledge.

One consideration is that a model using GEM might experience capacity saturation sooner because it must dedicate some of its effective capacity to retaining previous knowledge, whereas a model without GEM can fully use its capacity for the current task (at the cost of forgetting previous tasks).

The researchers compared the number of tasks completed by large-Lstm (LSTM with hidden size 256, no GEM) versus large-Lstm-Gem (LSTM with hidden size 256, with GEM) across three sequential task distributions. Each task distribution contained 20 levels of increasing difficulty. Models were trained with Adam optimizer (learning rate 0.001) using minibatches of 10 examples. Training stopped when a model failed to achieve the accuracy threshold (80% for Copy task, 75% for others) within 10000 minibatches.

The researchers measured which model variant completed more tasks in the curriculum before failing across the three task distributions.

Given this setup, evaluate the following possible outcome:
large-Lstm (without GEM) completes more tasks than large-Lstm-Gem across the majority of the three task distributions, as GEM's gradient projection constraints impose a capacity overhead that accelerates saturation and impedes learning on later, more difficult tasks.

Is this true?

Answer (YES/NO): YES